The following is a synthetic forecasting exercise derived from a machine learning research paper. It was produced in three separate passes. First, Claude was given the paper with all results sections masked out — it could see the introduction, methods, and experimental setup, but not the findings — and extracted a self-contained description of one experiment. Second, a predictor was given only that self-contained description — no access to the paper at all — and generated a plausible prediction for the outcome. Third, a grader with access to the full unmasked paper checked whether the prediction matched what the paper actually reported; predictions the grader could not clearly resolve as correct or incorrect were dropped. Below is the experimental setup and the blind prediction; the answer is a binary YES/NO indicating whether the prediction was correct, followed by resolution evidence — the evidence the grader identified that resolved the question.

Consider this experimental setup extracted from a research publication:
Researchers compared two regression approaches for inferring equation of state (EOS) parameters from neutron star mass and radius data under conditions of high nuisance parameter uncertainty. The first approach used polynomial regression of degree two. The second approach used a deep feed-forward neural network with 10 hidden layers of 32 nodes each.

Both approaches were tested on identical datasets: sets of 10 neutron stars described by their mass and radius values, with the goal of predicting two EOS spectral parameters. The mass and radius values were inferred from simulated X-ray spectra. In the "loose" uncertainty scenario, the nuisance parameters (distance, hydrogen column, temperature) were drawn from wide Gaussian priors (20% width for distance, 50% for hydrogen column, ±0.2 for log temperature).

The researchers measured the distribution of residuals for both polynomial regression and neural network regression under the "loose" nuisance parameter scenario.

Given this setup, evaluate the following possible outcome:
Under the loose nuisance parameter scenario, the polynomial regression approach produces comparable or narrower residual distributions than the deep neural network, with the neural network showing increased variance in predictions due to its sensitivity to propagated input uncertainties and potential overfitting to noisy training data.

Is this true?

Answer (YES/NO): NO